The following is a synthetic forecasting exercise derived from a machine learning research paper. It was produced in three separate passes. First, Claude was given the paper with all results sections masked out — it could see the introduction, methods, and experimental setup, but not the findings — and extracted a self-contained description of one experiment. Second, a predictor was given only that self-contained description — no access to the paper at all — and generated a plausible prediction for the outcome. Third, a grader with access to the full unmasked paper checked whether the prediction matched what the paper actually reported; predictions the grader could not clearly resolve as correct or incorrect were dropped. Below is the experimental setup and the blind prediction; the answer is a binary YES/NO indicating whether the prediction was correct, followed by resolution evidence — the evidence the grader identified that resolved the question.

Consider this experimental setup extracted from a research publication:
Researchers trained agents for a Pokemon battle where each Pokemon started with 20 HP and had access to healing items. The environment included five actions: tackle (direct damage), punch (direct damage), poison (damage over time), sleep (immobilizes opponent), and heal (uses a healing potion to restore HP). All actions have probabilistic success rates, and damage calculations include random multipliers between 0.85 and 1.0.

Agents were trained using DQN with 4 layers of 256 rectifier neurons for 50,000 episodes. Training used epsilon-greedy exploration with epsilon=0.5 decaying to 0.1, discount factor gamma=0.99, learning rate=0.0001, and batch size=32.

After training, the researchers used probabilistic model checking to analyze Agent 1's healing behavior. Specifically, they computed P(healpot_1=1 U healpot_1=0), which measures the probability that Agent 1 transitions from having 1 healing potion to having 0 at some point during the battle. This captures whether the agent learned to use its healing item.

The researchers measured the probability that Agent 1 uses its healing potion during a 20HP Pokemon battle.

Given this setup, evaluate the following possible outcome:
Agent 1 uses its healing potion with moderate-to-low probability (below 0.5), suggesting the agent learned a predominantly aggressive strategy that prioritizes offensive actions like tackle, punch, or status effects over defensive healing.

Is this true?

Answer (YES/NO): NO